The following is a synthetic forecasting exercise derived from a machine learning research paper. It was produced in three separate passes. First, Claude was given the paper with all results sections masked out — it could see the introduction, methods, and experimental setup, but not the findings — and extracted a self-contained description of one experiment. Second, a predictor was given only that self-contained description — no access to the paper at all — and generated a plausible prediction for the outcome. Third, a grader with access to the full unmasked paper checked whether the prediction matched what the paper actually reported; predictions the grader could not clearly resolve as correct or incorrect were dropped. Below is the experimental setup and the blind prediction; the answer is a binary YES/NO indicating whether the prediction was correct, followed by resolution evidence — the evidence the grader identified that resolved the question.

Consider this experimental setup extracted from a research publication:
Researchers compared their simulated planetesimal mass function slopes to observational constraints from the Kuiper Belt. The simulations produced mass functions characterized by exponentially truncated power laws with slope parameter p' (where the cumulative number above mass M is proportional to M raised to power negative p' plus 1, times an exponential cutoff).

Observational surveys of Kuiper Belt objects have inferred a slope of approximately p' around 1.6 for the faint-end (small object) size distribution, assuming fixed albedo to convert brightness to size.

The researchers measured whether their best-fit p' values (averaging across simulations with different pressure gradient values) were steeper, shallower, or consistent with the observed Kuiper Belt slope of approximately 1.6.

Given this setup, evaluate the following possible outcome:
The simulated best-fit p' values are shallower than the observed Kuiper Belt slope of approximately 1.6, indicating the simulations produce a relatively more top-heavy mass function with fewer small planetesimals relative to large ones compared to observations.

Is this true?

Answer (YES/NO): YES